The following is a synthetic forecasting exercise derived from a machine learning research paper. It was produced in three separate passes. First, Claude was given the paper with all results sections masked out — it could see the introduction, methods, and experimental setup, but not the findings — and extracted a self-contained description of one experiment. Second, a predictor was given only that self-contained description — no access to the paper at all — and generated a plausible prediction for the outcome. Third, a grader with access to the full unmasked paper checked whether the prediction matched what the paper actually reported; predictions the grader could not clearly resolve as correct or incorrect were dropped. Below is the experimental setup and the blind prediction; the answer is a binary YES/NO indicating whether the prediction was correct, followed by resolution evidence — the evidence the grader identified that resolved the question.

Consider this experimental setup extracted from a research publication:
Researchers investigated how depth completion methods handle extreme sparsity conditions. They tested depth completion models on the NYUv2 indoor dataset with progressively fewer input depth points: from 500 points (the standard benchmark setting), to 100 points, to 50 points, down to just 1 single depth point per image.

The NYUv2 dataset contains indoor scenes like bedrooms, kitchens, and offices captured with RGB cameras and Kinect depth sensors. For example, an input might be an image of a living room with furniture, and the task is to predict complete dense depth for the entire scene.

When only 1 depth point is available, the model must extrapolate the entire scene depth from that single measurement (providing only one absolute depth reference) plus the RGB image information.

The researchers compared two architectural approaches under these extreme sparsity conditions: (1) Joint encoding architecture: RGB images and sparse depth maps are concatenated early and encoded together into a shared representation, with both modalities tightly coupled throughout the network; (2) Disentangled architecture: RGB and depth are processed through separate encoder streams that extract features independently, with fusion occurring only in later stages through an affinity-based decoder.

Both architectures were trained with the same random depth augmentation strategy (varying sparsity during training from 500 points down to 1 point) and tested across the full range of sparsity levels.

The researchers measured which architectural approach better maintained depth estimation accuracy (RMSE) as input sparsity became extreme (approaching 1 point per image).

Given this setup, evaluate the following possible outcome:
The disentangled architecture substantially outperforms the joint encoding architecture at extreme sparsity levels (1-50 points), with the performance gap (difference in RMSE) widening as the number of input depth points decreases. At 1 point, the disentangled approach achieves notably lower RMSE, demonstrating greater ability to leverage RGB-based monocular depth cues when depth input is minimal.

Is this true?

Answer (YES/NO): YES